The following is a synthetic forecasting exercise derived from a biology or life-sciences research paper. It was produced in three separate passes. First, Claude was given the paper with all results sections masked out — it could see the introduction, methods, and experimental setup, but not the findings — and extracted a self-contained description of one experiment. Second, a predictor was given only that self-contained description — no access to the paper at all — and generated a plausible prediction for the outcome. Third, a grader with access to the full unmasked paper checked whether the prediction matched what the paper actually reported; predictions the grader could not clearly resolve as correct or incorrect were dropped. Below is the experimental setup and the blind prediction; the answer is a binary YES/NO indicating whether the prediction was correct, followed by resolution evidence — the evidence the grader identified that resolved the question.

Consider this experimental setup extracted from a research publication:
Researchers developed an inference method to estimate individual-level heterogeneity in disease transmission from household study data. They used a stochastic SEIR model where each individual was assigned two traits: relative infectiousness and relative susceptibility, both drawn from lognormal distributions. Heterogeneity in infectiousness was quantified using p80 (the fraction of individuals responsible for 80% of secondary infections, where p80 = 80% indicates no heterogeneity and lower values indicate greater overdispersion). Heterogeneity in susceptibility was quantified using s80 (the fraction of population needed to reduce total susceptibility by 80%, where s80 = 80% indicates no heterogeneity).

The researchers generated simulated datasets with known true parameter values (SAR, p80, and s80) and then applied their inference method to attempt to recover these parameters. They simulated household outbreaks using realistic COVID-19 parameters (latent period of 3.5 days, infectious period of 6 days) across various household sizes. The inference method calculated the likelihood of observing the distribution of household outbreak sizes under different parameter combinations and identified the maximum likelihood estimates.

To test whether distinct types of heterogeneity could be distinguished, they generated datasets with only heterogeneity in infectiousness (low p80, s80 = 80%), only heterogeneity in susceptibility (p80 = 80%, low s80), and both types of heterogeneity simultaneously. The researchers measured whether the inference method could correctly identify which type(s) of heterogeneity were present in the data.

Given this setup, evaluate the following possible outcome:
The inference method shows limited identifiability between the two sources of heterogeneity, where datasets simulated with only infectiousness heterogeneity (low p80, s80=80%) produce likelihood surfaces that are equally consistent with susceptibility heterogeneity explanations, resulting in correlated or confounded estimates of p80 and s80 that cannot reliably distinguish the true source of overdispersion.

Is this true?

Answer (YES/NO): NO